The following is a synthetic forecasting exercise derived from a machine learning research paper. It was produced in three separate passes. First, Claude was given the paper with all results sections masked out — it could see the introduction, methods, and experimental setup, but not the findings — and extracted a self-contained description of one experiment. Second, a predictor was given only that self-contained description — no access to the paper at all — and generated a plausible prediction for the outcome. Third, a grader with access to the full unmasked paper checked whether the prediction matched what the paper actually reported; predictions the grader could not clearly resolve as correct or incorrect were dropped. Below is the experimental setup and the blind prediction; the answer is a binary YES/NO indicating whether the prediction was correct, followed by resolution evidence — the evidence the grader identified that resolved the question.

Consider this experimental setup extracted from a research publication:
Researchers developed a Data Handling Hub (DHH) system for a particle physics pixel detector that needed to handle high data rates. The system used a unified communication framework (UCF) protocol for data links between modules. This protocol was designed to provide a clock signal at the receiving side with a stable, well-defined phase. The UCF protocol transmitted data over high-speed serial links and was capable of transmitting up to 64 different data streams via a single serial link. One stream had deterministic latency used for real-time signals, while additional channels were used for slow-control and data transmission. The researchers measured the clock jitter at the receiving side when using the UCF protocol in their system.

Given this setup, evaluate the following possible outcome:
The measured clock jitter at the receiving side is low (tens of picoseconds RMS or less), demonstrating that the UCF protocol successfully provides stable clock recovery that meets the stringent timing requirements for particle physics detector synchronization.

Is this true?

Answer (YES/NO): YES